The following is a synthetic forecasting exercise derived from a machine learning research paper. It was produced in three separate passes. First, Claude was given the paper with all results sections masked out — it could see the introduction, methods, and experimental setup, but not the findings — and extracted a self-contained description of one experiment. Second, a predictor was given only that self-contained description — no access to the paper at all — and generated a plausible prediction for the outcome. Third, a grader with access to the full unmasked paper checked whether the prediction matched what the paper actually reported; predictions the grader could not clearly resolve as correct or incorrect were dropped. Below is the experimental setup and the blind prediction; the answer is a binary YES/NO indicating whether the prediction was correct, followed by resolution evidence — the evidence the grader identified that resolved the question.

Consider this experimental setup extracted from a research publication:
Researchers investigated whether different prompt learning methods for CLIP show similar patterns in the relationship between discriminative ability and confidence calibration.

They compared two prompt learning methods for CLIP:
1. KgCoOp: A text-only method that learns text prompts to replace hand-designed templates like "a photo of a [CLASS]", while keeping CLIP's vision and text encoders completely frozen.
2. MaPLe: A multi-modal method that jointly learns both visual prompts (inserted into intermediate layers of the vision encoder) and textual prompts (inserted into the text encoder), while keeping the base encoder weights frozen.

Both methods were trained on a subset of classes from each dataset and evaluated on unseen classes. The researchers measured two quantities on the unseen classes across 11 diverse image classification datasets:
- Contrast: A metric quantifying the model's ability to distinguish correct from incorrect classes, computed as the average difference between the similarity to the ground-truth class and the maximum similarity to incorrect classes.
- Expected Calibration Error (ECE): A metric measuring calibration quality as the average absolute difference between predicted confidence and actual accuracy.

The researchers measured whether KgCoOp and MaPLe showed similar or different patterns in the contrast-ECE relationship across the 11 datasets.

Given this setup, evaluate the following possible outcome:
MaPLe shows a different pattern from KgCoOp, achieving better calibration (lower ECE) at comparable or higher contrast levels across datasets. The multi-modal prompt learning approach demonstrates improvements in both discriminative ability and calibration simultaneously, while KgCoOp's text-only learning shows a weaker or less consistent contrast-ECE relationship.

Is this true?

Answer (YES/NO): NO